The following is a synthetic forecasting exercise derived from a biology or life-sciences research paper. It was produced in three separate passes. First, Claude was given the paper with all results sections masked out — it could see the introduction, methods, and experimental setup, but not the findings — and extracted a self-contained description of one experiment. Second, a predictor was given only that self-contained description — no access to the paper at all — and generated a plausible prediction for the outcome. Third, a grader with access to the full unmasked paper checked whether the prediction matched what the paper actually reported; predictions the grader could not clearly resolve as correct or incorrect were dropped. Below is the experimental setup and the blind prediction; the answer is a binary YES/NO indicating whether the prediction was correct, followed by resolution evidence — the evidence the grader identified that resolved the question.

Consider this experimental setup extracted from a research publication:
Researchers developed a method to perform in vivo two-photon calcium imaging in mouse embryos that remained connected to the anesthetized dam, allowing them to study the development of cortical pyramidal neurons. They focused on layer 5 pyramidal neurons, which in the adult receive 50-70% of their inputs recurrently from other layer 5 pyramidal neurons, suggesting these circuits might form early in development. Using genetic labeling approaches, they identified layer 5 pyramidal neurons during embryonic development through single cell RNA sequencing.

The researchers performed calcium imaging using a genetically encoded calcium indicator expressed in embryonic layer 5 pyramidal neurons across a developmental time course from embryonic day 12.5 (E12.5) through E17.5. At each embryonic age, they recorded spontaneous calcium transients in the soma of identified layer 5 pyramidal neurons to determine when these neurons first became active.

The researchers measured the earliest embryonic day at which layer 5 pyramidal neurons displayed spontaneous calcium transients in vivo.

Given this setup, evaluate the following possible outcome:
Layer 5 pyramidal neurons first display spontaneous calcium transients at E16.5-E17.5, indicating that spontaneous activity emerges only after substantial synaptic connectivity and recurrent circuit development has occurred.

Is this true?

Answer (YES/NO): NO